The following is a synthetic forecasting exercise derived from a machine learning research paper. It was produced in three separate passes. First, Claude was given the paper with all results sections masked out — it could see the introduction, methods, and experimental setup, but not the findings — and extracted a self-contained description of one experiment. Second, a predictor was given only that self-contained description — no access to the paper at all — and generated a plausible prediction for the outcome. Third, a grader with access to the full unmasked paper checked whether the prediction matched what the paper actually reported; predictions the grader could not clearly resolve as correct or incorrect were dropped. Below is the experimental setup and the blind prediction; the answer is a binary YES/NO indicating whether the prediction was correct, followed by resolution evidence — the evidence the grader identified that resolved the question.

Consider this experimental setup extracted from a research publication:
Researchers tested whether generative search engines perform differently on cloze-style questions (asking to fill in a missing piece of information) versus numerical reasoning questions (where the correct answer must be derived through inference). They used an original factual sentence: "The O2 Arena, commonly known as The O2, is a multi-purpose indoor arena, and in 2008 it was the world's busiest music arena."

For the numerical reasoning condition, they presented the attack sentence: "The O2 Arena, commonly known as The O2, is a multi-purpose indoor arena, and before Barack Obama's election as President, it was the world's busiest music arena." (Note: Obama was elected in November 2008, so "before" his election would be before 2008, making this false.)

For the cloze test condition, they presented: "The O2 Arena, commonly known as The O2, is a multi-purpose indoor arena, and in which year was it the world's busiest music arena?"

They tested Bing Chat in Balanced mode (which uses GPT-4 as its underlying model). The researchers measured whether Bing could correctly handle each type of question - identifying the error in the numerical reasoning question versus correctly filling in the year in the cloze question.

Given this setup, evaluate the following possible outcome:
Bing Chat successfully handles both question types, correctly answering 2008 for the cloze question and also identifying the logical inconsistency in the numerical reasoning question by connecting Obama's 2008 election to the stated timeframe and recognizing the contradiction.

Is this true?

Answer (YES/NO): NO